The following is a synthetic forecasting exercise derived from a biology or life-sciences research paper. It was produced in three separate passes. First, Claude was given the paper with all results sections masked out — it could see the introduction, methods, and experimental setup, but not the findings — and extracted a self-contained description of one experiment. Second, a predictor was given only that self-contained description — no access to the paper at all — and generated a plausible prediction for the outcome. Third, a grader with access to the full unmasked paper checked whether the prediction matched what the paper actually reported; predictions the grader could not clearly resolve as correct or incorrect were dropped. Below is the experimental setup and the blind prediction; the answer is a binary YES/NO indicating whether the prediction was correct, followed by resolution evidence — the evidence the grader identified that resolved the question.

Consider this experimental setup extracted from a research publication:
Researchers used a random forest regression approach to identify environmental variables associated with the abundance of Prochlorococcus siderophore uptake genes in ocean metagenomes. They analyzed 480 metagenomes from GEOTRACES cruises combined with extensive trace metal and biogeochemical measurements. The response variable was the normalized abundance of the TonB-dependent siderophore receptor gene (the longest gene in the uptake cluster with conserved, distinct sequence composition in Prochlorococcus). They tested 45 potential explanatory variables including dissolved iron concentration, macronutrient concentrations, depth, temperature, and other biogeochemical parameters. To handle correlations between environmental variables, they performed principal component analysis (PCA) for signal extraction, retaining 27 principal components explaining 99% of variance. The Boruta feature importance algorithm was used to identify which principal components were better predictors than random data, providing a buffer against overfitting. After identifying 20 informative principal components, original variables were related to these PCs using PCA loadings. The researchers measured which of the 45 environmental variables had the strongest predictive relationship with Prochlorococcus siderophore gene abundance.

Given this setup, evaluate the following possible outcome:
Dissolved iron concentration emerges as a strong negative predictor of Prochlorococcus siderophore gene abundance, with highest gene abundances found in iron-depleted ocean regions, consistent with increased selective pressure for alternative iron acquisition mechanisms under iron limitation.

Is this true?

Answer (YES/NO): NO